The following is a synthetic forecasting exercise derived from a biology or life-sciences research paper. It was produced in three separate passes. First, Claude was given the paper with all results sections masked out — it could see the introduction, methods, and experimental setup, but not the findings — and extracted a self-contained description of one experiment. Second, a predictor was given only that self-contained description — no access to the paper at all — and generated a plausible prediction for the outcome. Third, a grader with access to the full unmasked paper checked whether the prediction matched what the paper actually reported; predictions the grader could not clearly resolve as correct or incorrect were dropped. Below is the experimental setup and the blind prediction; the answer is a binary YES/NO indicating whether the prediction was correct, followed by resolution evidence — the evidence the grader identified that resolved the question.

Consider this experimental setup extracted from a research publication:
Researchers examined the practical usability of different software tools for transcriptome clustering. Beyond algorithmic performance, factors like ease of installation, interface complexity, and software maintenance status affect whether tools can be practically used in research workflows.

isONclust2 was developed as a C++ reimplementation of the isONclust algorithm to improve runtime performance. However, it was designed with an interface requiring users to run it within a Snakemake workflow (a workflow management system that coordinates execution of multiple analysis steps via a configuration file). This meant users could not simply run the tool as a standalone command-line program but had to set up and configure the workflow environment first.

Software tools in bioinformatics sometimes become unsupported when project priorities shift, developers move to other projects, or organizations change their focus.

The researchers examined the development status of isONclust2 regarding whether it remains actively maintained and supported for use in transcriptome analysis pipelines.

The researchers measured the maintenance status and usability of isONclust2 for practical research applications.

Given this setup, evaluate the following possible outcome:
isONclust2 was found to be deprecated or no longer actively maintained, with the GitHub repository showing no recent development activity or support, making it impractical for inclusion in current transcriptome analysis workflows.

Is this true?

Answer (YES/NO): NO